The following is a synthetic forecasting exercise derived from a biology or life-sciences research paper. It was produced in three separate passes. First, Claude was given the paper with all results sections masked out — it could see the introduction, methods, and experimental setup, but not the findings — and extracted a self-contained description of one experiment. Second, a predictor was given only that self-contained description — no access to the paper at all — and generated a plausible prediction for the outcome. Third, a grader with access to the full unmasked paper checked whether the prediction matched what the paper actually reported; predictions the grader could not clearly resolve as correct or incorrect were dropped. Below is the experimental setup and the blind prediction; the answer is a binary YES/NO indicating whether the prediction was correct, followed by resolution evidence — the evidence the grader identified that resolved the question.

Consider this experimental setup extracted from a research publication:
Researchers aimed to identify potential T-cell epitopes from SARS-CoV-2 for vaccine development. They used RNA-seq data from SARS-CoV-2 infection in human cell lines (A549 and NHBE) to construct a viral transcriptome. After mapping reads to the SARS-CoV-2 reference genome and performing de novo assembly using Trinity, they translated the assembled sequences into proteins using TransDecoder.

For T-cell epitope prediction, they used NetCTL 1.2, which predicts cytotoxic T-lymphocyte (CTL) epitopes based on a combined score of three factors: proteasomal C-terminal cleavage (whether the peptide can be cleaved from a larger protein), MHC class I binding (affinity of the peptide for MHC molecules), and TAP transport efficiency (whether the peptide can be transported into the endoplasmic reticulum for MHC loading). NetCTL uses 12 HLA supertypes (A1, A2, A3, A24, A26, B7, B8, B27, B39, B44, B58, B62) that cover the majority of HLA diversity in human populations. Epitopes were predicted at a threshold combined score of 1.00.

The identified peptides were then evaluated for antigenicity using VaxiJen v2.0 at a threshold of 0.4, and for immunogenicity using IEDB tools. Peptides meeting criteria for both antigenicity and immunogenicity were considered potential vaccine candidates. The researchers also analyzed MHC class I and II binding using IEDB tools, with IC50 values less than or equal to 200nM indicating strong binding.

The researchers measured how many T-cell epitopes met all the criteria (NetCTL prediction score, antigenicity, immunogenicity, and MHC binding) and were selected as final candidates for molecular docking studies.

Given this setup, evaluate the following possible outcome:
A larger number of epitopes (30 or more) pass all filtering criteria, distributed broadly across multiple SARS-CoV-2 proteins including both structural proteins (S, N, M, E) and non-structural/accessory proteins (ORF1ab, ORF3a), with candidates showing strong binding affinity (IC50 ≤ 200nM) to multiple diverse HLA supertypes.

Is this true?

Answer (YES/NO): NO